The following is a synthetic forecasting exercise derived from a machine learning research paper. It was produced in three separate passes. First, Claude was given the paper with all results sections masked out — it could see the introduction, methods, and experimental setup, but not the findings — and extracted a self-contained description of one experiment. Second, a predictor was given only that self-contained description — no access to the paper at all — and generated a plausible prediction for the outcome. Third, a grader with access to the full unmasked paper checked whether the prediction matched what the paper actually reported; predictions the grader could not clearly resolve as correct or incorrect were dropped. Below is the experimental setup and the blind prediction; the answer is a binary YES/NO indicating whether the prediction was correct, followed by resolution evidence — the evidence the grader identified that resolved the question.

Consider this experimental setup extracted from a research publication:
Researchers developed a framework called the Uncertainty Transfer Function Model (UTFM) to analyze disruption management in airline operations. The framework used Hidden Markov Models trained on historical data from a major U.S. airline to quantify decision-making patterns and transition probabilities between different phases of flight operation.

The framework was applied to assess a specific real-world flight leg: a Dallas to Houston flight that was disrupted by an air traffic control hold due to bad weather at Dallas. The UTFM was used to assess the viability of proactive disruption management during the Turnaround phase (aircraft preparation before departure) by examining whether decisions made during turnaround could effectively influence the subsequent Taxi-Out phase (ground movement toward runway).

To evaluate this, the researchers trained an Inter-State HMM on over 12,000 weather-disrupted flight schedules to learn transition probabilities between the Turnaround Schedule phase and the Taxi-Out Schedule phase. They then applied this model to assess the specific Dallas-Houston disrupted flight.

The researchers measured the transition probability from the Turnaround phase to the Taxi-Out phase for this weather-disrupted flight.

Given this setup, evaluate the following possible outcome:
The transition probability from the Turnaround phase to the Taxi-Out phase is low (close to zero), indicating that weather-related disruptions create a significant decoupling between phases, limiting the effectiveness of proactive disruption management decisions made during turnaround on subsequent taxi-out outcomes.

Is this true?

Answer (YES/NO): YES